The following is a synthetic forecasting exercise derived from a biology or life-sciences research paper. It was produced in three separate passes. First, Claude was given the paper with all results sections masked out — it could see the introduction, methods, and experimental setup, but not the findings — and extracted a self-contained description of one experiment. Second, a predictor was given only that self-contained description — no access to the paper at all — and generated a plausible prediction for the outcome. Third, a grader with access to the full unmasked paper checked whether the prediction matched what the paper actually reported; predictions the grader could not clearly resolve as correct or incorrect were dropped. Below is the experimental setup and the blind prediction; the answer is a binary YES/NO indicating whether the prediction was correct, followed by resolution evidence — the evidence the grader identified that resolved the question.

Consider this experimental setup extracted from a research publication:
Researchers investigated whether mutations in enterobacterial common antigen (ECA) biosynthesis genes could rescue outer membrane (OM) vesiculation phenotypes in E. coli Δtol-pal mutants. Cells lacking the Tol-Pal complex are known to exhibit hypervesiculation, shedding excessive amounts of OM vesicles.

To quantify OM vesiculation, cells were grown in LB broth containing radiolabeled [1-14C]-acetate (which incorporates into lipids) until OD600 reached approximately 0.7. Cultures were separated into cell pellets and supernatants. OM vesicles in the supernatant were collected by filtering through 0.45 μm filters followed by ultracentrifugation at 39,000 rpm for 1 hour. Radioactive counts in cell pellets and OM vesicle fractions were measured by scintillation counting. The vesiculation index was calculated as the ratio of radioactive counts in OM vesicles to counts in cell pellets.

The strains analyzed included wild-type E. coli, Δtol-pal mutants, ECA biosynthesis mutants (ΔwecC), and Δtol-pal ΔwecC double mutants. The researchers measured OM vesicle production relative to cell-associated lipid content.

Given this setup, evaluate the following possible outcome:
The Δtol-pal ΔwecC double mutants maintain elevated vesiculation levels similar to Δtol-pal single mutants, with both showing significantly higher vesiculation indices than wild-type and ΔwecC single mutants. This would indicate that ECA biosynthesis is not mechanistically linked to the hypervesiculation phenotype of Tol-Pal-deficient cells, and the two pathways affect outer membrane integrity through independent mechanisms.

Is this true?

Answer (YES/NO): YES